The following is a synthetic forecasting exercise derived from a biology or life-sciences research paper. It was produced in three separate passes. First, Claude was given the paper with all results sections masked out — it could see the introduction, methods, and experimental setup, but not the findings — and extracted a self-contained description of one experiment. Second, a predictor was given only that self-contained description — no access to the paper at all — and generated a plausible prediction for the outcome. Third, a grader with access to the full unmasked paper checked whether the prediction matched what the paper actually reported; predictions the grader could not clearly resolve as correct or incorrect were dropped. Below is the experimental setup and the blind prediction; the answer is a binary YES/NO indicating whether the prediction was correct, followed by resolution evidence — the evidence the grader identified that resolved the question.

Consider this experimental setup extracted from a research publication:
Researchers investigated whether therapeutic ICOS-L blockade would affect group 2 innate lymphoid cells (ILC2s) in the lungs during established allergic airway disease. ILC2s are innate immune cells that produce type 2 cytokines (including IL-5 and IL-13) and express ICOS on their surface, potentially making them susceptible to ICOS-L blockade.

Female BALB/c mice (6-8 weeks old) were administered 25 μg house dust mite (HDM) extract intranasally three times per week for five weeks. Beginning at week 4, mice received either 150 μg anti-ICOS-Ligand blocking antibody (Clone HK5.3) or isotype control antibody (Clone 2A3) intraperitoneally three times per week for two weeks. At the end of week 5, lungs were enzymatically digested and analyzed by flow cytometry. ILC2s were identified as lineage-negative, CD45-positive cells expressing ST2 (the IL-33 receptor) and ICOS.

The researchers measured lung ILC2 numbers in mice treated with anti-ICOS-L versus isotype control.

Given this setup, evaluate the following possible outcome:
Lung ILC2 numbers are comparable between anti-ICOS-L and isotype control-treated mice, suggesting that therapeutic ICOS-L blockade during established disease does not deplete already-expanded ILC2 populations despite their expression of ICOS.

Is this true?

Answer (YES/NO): YES